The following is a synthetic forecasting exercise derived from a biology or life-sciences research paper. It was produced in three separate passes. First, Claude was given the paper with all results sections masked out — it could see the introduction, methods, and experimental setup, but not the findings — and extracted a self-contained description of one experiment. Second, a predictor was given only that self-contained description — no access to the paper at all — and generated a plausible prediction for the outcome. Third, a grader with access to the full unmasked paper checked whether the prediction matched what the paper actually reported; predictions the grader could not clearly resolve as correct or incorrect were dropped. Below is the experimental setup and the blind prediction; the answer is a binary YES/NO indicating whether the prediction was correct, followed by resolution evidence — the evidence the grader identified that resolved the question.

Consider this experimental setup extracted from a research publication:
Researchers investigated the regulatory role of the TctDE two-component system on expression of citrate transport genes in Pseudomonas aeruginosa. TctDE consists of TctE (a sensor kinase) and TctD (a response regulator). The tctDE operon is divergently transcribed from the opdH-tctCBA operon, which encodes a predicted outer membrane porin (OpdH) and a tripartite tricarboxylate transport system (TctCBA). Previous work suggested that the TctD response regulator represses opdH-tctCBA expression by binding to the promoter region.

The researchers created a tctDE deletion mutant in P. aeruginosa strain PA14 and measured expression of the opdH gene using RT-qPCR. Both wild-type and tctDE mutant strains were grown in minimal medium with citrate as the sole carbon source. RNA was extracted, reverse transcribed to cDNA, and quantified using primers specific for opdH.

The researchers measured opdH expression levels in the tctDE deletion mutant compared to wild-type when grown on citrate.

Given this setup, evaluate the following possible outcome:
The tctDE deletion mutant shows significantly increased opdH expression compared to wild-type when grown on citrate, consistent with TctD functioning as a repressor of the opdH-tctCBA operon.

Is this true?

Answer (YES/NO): NO